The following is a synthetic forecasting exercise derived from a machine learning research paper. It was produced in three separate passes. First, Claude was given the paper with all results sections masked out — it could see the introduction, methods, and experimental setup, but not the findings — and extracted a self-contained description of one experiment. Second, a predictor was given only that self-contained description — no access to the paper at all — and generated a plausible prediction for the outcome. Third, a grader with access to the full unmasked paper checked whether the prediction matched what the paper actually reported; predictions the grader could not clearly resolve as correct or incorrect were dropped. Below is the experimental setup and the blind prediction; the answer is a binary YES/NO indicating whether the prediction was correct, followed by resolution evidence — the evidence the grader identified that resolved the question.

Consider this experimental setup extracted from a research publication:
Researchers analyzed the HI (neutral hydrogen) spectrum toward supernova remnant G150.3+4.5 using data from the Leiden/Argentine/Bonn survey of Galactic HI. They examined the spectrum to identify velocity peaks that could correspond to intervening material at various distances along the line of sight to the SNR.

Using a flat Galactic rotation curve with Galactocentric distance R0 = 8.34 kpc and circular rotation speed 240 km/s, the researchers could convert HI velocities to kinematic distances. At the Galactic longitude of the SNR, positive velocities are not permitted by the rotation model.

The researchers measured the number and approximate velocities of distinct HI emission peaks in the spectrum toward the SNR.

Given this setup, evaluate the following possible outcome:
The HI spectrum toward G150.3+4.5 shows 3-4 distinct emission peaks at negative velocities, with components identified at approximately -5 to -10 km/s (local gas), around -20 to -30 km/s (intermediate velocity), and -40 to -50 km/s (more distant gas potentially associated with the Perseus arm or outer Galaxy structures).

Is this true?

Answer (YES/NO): NO